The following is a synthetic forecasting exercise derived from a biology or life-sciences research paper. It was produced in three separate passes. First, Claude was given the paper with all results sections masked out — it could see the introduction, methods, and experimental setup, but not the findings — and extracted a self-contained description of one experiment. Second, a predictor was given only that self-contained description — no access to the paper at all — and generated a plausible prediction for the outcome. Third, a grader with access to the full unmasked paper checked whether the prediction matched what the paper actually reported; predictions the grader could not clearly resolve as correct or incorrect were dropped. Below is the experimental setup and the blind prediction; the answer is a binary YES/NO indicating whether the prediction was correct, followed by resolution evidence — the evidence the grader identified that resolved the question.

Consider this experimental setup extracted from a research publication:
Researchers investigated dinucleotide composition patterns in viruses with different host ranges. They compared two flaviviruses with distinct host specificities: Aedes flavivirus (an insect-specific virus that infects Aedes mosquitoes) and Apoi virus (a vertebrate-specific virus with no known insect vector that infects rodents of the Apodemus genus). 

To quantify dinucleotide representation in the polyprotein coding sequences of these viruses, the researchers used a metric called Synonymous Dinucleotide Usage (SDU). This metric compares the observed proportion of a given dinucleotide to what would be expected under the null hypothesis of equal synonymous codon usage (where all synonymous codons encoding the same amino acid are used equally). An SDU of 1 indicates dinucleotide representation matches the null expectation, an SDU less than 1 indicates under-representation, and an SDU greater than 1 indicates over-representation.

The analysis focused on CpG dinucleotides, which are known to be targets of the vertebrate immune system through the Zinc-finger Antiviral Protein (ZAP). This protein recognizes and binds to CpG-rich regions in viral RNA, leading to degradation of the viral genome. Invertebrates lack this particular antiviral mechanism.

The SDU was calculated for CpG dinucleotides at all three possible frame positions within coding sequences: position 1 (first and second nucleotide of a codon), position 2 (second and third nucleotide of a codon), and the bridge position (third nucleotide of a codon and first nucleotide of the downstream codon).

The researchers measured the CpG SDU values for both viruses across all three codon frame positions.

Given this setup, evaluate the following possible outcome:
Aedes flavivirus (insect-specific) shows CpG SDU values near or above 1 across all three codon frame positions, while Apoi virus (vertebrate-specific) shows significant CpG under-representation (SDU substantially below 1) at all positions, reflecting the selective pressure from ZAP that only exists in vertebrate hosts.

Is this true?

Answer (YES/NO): YES